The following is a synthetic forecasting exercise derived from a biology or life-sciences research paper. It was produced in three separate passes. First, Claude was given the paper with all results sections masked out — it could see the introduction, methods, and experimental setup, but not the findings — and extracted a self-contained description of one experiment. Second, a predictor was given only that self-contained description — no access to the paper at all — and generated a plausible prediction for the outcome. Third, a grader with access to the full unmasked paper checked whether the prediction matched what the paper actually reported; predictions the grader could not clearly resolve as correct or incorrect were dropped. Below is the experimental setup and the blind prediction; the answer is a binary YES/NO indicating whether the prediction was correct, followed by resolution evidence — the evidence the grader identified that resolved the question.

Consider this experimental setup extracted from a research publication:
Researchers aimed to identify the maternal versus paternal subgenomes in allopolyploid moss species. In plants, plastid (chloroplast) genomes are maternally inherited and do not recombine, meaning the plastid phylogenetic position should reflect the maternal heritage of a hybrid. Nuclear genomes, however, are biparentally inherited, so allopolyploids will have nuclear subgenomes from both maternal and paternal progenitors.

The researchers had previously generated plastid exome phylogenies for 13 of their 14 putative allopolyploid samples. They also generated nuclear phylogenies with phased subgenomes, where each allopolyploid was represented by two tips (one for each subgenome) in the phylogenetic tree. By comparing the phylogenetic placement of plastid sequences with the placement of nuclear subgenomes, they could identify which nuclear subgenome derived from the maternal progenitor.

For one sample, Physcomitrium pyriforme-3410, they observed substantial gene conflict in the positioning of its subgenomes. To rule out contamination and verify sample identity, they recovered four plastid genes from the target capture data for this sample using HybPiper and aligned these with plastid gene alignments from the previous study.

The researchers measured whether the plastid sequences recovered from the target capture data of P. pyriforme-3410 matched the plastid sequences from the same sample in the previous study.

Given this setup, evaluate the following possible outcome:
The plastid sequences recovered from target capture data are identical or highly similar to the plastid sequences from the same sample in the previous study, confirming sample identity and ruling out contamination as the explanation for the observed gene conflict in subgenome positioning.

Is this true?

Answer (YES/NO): YES